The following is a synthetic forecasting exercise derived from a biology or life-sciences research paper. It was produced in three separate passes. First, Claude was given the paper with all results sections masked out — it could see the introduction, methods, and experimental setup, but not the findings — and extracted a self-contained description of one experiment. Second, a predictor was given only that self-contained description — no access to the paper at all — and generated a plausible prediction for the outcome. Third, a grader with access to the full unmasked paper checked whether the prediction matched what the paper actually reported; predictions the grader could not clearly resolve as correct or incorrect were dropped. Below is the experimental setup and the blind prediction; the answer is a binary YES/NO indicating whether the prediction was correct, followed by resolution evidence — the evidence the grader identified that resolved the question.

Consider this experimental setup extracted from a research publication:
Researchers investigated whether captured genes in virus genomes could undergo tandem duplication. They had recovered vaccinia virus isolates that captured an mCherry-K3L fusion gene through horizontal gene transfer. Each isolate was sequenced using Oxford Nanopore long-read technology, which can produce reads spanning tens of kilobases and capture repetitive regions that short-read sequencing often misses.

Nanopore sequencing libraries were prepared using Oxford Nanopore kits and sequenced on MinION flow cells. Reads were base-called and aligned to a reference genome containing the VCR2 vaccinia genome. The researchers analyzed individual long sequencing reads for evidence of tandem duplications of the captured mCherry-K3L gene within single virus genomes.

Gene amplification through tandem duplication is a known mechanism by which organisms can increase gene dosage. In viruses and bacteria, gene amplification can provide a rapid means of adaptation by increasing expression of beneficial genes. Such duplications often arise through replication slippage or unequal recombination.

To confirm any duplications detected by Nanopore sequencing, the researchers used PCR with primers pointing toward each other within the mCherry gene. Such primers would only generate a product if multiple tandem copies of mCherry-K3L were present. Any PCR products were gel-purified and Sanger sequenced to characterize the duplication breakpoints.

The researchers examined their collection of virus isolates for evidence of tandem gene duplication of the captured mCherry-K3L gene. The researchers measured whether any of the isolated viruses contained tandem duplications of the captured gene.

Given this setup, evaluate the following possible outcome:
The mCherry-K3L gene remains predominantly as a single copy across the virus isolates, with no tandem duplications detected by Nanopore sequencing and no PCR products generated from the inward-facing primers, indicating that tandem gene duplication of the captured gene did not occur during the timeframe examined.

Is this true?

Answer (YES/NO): NO